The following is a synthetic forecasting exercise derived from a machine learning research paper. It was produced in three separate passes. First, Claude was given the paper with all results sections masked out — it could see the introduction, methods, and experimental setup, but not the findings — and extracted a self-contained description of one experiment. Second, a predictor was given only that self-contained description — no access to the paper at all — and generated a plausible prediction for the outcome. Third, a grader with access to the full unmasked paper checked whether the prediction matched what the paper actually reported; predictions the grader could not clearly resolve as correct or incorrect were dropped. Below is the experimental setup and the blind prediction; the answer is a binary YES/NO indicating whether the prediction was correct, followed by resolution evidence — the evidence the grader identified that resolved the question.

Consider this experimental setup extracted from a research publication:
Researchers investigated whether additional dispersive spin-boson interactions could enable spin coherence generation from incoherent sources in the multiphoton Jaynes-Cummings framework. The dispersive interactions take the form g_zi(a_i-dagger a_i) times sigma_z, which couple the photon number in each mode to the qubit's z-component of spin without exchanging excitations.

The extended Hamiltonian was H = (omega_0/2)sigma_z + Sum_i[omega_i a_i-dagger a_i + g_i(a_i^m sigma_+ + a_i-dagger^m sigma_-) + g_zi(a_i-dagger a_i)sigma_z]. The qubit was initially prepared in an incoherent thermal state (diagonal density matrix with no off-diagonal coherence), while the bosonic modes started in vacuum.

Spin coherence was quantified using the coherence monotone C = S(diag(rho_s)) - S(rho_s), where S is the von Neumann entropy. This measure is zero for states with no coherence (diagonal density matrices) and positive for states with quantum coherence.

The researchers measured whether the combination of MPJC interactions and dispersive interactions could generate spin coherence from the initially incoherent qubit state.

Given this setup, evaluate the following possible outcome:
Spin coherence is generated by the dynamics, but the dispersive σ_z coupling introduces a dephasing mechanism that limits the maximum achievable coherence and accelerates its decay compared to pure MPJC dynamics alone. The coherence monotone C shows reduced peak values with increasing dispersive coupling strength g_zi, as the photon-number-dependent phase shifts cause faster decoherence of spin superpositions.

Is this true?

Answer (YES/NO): NO